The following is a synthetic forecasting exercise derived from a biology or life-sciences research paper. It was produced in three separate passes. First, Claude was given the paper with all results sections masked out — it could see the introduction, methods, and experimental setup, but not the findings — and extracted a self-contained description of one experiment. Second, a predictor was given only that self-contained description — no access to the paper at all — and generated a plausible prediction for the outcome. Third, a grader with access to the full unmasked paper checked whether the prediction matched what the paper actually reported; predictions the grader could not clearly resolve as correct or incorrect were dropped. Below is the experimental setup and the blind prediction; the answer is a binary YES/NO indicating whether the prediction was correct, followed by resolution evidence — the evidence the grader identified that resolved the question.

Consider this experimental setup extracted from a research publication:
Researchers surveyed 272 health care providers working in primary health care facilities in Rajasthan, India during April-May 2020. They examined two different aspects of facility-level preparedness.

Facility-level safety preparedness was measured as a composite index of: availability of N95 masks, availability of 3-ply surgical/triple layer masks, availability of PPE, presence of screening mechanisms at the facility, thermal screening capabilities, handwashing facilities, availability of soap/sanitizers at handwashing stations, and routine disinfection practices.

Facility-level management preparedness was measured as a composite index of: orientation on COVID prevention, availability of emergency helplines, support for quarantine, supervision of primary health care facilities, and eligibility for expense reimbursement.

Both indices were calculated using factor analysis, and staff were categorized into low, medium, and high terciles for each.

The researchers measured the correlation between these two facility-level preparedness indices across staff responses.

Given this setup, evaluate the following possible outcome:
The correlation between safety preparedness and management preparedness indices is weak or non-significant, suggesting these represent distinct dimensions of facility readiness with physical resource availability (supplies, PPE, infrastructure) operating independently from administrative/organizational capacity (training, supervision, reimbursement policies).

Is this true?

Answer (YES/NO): YES